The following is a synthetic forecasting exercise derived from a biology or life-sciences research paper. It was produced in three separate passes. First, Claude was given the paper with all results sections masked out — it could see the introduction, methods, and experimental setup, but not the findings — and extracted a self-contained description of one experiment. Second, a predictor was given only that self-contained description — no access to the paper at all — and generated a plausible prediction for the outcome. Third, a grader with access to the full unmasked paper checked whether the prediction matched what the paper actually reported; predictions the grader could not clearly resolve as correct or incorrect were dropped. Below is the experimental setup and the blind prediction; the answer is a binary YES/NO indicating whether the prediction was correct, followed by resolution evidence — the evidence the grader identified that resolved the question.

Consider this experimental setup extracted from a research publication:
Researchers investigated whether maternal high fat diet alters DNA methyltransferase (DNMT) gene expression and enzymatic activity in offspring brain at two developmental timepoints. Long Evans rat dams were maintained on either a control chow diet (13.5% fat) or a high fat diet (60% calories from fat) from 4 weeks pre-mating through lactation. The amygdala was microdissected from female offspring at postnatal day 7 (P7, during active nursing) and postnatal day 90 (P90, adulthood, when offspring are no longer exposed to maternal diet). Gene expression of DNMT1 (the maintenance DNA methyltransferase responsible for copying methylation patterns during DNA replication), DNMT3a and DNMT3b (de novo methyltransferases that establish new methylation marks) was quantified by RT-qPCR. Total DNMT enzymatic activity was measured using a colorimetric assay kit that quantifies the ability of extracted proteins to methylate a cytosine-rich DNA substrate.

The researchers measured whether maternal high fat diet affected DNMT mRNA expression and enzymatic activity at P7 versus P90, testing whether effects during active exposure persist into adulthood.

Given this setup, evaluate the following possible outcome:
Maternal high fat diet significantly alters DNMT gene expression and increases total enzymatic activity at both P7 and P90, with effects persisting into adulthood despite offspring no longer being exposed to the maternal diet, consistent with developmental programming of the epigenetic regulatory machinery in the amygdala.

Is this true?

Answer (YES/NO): NO